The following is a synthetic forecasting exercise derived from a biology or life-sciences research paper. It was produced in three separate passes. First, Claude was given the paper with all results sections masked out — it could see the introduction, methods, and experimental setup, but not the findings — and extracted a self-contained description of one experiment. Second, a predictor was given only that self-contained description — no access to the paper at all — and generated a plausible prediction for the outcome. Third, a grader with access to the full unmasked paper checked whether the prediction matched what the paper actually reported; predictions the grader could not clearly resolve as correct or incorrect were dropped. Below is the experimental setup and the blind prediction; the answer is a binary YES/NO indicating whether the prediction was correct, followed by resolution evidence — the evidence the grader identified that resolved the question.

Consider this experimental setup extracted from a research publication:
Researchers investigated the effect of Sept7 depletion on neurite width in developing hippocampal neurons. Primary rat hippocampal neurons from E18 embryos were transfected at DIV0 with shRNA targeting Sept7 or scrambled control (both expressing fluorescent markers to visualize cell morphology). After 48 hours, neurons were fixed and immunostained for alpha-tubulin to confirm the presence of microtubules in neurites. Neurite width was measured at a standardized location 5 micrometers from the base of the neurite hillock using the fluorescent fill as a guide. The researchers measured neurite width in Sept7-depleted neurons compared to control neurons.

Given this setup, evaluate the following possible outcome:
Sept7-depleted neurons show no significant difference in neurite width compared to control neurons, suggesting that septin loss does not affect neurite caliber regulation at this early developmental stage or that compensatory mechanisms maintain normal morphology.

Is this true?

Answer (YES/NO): NO